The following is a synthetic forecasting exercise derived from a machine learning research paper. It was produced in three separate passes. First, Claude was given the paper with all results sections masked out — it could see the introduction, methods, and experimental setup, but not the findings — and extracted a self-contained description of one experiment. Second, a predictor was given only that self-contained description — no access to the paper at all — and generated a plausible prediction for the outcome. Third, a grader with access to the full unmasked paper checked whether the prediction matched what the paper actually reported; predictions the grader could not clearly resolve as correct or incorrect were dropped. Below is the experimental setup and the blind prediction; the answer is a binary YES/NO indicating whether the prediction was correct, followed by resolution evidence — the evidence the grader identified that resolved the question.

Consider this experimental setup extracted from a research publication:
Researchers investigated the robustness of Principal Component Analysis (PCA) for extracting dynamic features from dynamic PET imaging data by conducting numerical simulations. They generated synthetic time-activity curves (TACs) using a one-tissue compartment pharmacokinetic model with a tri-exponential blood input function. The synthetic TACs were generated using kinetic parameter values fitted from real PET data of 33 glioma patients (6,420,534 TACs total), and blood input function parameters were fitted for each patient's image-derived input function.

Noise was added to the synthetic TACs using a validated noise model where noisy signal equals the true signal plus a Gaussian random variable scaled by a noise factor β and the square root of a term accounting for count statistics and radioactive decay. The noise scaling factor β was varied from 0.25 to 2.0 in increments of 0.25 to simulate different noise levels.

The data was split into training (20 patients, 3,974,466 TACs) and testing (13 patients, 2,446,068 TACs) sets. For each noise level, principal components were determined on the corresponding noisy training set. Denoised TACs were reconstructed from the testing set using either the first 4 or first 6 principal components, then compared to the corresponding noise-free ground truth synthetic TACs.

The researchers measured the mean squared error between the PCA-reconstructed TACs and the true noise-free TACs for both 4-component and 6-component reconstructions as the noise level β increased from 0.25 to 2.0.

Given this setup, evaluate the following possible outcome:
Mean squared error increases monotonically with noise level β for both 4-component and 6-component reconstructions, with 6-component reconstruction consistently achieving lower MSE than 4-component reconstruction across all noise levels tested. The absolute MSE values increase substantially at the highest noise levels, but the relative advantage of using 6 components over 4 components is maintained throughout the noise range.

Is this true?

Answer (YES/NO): NO